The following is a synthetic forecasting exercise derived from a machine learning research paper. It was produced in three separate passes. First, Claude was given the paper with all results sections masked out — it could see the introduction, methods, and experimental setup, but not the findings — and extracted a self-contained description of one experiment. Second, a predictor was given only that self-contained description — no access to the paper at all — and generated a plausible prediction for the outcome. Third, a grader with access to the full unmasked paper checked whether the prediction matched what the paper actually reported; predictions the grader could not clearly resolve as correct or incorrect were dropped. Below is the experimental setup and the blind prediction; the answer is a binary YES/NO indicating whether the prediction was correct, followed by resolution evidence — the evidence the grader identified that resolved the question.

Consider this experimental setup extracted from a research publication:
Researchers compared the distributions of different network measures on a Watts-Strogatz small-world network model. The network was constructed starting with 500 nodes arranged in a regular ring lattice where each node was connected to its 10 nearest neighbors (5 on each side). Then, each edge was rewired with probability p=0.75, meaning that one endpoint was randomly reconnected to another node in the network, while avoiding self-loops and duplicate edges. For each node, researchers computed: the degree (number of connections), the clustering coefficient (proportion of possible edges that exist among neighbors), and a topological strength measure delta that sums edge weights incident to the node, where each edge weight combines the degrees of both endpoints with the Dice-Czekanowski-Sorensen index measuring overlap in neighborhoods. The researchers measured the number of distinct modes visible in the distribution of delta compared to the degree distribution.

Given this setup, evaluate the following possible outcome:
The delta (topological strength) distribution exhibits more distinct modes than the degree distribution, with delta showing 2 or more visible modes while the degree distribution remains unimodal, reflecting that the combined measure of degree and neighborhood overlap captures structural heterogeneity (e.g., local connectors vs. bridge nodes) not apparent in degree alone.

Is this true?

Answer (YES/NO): YES